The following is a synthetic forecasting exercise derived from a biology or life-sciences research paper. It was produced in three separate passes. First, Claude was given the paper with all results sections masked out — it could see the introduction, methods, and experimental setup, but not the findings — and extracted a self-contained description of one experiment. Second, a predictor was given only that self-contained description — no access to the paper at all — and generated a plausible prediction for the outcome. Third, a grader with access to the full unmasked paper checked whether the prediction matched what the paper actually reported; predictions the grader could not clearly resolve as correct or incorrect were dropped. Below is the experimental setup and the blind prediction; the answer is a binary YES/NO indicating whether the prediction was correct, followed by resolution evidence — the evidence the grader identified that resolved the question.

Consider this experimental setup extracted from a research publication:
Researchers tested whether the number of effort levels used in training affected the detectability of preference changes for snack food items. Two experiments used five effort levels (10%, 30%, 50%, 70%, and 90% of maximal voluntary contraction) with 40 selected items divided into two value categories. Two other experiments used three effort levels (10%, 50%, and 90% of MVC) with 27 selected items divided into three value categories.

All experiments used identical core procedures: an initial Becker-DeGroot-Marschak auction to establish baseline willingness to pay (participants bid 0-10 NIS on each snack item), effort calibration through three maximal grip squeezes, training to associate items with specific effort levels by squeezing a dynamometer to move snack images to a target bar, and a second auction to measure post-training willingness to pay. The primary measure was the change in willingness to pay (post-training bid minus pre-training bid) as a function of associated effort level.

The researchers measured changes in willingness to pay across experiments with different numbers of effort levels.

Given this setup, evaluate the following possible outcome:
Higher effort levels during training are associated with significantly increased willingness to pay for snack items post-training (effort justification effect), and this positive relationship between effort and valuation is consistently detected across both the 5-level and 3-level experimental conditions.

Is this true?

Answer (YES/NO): NO